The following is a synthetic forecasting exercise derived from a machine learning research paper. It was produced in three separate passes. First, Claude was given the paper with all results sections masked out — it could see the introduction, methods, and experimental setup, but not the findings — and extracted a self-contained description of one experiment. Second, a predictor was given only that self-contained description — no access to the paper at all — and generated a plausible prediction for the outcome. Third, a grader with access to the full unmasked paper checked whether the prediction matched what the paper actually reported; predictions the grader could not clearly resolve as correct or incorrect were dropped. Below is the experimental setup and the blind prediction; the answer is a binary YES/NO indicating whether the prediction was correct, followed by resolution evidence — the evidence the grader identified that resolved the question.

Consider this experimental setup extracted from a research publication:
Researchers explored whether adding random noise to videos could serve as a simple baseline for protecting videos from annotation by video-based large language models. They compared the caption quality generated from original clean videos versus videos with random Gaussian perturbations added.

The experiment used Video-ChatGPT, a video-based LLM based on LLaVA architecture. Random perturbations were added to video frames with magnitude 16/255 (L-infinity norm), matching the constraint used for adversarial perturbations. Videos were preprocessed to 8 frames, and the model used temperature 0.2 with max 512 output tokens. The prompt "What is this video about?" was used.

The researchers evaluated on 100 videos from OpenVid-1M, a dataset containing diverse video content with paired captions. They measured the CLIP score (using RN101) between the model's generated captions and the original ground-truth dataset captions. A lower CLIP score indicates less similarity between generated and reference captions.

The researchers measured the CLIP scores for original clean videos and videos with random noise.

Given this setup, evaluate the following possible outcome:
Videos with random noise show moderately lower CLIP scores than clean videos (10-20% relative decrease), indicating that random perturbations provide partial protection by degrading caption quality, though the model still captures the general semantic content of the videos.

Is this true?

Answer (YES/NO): NO